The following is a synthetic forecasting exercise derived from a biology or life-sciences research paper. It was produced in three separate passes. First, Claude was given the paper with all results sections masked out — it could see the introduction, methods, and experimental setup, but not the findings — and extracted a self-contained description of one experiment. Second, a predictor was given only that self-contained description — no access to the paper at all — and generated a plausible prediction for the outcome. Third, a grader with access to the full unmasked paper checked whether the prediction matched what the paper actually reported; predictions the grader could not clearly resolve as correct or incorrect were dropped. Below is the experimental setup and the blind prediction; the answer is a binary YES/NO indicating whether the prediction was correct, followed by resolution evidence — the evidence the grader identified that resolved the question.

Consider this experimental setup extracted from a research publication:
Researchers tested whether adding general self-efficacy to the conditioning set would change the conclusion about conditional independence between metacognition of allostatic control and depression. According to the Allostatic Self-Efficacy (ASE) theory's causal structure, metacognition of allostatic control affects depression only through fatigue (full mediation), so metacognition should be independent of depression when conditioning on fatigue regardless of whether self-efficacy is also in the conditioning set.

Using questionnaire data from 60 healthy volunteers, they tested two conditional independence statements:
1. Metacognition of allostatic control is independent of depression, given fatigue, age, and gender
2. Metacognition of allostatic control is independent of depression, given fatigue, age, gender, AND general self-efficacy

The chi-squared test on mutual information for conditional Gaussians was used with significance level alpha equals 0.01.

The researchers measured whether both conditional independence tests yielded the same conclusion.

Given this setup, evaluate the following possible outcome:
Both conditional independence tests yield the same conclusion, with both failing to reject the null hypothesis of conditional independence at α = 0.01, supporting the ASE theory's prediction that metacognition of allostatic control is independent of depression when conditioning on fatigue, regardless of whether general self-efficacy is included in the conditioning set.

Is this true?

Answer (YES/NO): NO